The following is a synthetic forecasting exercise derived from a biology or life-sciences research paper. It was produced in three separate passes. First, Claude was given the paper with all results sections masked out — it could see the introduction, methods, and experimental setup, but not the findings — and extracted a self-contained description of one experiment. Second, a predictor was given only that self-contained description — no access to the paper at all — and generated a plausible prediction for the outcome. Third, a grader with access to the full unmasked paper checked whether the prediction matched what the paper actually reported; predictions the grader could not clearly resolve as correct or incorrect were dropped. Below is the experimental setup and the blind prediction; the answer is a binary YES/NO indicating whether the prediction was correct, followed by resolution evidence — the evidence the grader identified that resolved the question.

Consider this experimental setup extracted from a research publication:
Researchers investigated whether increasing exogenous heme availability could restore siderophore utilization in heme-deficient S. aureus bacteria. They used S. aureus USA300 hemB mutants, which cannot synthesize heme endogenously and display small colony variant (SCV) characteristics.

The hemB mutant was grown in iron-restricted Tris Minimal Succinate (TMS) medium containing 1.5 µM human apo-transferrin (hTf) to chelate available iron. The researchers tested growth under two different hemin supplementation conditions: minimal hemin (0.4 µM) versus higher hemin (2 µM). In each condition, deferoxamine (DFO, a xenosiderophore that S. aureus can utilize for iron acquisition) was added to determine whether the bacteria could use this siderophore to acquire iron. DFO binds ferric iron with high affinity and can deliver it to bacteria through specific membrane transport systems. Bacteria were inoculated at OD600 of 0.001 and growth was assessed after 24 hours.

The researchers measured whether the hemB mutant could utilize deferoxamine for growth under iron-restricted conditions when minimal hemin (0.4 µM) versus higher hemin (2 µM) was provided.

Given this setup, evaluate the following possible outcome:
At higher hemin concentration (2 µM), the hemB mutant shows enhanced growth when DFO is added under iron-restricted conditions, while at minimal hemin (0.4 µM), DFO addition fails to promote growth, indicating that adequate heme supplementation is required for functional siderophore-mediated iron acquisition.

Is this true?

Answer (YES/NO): YES